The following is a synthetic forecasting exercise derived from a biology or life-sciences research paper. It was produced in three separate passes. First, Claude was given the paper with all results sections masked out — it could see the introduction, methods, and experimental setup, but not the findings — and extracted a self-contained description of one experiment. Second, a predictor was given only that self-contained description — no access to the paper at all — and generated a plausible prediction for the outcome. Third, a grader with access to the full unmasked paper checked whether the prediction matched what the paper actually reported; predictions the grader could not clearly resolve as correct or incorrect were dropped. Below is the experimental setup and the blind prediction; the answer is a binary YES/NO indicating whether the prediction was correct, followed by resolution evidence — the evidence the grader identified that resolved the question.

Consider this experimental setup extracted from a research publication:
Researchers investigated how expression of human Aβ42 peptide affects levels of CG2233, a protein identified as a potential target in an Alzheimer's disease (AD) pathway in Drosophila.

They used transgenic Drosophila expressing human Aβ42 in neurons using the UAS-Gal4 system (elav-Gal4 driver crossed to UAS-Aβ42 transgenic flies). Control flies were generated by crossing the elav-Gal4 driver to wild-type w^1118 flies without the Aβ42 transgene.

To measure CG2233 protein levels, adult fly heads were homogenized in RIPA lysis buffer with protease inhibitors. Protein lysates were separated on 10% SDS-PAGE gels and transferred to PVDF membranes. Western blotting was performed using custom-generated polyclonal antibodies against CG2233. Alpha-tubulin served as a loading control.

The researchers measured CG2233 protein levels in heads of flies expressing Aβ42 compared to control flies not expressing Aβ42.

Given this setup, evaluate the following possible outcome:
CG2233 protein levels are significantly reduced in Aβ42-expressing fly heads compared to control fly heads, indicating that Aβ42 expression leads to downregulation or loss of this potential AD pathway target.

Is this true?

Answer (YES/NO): YES